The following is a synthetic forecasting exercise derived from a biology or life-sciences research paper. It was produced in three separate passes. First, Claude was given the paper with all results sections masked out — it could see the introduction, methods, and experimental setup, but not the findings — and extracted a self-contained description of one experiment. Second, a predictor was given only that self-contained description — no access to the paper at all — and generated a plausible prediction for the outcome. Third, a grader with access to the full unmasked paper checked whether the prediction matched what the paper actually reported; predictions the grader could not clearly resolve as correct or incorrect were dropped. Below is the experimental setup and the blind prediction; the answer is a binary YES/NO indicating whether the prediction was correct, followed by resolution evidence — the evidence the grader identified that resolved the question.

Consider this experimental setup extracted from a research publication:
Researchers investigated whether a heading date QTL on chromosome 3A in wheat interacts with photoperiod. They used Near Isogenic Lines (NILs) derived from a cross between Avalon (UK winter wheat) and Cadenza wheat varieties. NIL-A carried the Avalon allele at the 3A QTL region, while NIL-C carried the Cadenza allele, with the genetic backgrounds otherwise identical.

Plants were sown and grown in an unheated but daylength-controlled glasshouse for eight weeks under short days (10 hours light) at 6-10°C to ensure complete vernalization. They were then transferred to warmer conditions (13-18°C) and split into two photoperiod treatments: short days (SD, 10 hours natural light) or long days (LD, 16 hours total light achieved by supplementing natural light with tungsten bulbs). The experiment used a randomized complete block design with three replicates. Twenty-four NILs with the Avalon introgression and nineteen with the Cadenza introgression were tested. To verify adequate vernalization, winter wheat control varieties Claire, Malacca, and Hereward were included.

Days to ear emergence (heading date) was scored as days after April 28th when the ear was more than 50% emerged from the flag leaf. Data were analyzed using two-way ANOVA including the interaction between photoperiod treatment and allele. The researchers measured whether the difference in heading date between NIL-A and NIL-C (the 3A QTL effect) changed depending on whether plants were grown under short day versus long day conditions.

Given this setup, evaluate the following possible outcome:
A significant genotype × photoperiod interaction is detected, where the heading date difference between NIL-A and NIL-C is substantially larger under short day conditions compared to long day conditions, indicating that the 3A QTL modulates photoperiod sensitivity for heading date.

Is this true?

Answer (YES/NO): NO